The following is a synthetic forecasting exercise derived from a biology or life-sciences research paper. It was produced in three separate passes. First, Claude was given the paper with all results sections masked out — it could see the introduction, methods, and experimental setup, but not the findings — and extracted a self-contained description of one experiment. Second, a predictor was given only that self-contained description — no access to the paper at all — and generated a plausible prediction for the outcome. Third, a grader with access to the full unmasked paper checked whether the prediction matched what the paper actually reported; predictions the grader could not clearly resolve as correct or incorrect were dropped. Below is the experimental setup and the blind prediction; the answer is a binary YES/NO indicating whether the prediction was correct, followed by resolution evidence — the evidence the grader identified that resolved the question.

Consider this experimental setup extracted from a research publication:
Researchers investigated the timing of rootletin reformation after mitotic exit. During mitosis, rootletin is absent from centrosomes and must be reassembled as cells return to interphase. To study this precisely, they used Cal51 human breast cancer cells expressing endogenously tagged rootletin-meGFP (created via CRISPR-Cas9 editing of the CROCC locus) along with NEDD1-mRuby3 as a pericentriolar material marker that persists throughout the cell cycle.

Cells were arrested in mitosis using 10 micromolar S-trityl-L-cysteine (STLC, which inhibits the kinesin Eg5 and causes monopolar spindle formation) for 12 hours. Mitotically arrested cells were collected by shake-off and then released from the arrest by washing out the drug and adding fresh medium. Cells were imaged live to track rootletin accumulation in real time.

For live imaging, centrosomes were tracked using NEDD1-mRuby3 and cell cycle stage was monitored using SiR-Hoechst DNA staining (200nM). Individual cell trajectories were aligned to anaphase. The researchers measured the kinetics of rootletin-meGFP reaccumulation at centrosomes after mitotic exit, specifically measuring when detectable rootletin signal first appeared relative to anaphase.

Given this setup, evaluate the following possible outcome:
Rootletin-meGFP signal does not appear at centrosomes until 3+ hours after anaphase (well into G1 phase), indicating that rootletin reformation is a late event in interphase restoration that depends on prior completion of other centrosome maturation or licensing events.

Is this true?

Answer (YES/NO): NO